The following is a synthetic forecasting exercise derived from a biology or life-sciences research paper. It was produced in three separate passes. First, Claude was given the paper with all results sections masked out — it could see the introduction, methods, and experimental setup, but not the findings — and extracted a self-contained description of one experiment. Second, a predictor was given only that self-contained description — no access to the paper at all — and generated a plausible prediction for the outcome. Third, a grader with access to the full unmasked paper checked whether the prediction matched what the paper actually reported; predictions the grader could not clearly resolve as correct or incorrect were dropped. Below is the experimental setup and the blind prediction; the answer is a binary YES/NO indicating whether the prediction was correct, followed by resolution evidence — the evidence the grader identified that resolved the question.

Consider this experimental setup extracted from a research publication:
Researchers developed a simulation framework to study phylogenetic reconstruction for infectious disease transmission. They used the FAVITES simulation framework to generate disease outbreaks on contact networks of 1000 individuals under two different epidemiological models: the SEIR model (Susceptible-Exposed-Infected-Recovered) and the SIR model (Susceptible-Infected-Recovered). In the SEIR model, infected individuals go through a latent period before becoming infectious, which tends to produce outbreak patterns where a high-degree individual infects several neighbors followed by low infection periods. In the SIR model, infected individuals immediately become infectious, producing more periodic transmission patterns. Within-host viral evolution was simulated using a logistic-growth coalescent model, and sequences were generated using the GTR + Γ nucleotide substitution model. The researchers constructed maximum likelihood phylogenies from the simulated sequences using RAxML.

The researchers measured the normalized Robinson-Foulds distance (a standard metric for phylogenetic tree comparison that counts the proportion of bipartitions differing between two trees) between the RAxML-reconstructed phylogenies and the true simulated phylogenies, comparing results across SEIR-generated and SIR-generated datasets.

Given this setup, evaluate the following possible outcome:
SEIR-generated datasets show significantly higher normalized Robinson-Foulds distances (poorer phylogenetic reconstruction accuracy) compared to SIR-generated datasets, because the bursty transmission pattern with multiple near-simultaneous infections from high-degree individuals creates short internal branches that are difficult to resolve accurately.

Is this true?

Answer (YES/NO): YES